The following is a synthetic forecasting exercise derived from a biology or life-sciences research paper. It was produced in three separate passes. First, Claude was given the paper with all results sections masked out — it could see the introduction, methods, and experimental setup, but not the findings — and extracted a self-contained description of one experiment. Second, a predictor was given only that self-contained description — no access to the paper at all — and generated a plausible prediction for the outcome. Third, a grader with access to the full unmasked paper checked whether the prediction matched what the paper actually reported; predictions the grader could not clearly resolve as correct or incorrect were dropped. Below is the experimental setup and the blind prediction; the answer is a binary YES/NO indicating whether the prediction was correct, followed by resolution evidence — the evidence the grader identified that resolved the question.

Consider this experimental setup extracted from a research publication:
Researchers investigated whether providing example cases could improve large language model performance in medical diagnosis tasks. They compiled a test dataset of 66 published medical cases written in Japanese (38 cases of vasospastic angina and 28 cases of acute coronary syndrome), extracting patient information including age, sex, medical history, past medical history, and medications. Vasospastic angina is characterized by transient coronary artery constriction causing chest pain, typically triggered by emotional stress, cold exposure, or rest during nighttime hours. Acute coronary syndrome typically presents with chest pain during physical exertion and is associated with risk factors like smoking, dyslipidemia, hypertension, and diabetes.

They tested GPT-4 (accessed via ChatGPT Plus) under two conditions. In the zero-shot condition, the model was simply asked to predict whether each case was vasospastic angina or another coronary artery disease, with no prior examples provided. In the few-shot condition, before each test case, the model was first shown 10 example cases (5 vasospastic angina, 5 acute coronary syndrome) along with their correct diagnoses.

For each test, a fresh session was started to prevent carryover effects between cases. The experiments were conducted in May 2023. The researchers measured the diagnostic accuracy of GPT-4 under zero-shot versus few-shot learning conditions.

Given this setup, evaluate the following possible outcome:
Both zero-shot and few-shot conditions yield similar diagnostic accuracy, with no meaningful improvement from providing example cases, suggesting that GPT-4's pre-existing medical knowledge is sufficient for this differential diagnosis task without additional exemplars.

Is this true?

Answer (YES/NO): YES